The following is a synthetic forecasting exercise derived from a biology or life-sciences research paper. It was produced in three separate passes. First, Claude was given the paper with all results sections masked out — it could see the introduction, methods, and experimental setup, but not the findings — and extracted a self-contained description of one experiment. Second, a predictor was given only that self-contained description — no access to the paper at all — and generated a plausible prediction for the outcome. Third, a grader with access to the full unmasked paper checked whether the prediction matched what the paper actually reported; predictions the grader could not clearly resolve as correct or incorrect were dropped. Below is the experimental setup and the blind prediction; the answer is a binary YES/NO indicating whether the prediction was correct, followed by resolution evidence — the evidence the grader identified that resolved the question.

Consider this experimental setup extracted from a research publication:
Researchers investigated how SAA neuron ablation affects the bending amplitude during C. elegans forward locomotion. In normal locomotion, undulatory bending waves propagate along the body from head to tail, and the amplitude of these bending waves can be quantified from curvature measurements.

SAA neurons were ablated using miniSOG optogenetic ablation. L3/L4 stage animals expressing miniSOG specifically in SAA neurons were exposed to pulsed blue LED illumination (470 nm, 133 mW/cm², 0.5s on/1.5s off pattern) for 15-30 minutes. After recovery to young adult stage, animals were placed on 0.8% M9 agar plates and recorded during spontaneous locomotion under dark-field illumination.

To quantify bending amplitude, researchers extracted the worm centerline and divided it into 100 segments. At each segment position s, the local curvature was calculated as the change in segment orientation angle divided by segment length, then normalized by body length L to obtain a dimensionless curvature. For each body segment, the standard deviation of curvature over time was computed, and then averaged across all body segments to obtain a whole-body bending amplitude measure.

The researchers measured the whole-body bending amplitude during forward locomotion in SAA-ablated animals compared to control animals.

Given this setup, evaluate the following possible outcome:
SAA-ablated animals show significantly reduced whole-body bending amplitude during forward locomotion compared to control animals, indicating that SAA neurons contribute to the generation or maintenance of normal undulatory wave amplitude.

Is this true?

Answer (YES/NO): NO